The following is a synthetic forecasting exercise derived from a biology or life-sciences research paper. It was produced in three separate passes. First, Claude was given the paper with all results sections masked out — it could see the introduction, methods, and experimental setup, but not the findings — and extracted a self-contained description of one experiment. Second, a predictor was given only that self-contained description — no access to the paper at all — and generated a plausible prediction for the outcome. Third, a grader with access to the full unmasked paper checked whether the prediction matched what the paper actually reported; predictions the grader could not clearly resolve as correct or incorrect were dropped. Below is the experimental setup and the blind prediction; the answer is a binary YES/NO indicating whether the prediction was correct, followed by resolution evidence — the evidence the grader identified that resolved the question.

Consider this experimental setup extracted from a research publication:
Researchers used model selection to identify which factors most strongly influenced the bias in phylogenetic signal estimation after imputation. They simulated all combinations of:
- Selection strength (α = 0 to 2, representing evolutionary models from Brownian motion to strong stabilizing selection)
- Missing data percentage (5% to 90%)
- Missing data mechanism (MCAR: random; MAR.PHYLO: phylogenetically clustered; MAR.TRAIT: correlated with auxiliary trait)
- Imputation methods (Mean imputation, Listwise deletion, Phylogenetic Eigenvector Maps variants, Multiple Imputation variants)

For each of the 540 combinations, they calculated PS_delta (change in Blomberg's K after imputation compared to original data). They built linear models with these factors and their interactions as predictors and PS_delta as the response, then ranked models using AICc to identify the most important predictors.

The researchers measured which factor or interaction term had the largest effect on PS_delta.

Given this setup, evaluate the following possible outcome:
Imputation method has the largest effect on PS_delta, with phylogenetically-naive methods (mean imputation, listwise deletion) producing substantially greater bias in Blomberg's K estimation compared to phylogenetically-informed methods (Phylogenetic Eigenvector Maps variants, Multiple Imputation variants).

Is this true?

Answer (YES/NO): NO